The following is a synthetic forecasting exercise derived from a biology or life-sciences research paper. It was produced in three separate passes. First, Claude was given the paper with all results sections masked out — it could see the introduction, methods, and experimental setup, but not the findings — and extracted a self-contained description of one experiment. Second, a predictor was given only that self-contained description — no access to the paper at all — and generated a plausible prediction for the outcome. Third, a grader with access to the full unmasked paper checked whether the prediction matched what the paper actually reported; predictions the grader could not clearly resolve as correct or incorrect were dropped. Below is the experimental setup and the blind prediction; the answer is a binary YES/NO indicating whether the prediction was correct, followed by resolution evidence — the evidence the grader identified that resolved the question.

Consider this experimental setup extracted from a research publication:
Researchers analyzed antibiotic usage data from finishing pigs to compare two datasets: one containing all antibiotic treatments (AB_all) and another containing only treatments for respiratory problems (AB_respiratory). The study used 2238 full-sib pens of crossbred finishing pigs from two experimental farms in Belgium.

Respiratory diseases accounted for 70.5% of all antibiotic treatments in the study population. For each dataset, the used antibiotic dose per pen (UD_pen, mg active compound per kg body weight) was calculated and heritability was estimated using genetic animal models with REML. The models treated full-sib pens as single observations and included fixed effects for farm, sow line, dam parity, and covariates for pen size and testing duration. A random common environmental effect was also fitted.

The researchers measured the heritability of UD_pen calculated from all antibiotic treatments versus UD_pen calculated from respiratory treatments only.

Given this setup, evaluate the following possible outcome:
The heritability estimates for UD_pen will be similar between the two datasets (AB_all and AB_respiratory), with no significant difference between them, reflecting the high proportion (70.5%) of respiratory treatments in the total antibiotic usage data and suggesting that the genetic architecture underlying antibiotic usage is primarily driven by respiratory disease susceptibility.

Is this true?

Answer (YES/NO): NO